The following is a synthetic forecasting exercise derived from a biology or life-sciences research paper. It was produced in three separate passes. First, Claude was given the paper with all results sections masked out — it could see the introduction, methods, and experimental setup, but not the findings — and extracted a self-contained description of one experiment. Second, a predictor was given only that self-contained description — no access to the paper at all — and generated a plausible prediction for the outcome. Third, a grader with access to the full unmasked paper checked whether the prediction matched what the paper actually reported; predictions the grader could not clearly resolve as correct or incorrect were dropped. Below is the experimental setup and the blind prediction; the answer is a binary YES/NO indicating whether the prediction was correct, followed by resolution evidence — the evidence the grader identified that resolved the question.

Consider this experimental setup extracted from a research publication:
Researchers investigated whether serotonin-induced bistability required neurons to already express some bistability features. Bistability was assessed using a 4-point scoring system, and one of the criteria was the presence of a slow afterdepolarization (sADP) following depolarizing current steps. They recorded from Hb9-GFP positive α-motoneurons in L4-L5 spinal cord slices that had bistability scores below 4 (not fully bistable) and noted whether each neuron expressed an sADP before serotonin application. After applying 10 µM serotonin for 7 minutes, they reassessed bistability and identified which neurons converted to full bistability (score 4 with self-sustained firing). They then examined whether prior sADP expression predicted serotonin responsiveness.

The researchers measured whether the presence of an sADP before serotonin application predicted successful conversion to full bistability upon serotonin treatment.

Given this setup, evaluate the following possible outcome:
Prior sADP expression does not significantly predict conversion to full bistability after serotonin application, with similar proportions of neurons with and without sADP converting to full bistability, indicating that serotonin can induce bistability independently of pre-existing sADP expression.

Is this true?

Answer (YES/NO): NO